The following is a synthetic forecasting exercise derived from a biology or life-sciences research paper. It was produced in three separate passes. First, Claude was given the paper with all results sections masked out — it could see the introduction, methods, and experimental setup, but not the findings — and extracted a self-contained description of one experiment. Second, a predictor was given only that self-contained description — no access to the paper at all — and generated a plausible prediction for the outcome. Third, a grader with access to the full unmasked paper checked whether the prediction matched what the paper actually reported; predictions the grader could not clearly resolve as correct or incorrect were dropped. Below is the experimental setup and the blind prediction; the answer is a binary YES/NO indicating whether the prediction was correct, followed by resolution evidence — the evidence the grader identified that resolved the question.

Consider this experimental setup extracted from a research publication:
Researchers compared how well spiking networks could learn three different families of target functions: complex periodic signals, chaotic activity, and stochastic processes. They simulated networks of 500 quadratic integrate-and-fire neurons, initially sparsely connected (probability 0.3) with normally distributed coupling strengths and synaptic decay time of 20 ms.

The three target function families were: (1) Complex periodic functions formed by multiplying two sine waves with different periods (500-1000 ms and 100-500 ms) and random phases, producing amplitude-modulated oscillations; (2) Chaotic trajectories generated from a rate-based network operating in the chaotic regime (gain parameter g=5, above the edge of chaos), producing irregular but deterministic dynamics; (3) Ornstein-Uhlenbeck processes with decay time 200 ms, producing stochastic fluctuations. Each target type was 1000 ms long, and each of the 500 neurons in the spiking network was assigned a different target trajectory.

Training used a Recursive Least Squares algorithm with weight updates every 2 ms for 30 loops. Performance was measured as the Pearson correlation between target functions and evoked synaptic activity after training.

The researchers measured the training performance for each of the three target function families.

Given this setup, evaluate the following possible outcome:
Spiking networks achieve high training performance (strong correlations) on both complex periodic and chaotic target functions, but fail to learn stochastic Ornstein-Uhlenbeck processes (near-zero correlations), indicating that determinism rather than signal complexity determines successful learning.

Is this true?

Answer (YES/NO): NO